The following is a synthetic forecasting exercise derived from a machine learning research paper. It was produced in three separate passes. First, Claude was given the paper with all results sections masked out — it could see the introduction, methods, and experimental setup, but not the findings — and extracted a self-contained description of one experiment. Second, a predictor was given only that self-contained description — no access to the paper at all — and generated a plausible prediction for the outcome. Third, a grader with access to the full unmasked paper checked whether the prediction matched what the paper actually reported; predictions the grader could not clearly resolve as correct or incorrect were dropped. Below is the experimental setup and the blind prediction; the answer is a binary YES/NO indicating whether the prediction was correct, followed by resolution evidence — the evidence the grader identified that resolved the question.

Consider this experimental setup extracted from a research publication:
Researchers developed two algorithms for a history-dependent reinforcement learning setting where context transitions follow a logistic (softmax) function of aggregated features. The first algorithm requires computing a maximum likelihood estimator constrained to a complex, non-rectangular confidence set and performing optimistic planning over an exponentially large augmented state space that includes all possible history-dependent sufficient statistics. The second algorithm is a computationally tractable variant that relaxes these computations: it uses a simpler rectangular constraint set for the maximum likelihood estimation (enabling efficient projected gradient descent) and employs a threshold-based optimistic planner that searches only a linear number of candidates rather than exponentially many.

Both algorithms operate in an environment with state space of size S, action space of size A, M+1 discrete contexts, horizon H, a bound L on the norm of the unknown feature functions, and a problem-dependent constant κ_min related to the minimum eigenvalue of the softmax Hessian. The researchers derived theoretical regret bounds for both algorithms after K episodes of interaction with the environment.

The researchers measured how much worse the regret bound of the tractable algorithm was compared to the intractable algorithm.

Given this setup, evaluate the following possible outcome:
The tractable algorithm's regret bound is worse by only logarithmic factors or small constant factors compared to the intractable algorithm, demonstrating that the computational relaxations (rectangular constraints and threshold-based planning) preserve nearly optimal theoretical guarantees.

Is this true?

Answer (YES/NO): NO